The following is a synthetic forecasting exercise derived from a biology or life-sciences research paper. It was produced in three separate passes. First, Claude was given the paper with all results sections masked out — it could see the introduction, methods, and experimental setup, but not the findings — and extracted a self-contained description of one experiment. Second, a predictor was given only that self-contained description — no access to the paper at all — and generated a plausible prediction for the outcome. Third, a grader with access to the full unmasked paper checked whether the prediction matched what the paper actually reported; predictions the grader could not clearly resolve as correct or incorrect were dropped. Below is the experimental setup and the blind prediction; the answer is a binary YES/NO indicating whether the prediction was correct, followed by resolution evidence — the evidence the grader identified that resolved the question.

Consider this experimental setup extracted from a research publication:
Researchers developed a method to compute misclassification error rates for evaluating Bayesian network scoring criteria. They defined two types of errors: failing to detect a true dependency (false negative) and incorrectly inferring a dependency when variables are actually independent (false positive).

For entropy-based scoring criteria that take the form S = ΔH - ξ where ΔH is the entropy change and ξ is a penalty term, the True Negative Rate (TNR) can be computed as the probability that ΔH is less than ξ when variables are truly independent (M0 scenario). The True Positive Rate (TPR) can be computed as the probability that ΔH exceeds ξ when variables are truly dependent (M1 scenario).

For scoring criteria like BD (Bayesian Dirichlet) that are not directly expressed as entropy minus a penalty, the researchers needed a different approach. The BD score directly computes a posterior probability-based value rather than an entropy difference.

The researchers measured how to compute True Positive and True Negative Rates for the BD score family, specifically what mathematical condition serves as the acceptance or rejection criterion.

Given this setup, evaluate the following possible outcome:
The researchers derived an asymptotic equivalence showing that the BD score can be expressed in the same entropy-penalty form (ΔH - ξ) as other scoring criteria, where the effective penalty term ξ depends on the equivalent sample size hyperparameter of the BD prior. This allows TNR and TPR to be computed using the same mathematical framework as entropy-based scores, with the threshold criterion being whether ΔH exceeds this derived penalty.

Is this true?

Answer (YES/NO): NO